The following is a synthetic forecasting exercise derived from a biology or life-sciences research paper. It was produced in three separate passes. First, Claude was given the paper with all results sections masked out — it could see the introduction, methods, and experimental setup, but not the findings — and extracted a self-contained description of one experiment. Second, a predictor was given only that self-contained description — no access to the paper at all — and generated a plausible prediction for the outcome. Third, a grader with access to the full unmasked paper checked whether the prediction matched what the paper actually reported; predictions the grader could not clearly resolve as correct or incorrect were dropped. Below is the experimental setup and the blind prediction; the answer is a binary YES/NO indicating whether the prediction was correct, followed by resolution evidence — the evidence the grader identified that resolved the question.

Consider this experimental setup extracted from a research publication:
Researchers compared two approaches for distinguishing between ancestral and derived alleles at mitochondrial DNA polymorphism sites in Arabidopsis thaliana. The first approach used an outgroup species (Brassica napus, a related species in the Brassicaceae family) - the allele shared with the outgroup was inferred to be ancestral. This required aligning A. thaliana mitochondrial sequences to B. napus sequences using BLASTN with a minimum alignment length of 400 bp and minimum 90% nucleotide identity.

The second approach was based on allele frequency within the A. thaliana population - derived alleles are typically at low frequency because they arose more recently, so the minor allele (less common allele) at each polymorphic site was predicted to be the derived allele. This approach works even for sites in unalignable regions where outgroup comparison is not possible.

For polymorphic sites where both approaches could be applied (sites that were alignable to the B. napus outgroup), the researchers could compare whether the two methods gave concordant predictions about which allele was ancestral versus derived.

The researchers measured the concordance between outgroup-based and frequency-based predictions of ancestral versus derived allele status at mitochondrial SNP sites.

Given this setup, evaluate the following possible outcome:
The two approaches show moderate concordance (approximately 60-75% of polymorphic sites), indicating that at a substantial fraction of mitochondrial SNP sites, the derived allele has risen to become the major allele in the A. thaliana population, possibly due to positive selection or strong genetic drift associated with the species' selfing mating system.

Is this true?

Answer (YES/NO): NO